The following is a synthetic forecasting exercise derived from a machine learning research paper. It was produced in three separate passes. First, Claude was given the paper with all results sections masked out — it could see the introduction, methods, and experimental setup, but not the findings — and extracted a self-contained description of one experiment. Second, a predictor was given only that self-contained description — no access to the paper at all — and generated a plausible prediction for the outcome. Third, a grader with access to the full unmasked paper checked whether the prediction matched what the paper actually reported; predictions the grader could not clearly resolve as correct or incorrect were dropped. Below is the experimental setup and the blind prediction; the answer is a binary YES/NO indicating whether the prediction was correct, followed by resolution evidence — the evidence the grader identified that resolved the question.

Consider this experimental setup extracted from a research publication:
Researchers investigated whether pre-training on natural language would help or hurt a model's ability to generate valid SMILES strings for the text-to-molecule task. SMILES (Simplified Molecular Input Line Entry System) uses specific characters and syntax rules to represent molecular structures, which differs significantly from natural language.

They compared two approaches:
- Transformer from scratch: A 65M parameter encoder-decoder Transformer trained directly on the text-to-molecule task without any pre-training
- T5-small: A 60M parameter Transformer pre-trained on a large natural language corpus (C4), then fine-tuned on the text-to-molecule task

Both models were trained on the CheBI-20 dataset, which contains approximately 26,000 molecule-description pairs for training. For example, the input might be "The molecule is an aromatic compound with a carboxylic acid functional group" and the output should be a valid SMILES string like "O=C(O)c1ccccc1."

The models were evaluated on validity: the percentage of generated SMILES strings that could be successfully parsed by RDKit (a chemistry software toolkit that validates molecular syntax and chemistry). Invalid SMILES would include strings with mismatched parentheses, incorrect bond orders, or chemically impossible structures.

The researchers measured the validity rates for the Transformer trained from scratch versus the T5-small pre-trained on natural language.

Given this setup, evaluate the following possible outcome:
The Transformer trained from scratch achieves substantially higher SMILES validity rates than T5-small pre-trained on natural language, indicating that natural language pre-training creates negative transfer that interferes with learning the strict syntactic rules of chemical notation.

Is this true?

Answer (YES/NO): YES